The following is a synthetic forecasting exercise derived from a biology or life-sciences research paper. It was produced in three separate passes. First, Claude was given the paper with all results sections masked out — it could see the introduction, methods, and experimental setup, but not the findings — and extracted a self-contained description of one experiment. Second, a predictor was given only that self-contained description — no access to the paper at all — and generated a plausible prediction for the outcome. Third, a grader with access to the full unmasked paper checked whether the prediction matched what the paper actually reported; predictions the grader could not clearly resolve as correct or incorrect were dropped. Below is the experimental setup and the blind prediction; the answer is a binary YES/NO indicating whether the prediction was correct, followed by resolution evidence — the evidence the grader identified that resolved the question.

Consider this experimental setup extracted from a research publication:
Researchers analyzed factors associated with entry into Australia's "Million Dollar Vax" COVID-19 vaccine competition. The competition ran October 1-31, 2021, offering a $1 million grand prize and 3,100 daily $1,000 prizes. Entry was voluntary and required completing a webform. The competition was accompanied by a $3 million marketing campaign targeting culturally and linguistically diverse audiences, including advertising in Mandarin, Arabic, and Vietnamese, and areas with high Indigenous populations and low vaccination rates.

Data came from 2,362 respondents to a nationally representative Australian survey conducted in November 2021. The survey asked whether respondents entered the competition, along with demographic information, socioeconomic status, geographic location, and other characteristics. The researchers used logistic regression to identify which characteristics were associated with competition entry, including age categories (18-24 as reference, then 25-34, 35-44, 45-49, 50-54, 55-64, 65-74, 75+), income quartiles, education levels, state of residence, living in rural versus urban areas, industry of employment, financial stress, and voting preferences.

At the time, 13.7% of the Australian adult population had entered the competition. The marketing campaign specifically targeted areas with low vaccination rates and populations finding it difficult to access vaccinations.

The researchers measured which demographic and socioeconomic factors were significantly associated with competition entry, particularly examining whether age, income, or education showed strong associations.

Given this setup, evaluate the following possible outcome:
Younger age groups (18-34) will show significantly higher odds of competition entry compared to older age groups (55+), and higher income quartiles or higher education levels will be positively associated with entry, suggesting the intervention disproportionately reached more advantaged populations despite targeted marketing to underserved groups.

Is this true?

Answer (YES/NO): NO